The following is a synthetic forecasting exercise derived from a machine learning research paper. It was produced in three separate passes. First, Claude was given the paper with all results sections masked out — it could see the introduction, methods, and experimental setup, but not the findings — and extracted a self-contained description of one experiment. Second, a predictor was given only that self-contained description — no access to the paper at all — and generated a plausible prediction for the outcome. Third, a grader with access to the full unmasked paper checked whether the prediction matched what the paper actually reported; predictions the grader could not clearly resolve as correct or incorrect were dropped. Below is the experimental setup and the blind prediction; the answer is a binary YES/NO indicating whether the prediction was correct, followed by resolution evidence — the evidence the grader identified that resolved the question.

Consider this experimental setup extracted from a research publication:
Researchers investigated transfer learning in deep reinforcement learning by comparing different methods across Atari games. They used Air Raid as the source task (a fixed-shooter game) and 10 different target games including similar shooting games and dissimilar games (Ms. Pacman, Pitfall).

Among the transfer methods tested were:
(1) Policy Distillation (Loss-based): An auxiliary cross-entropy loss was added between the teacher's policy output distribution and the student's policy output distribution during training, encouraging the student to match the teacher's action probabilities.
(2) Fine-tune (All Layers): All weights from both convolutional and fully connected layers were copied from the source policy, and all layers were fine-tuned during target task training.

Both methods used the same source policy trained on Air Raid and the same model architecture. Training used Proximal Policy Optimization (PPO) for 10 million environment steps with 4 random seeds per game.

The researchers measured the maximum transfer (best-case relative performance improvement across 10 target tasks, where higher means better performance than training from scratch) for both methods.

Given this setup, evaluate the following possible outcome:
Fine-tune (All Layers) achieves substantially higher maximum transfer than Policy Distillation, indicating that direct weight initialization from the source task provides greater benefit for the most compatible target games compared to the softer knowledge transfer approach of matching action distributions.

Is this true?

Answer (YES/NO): YES